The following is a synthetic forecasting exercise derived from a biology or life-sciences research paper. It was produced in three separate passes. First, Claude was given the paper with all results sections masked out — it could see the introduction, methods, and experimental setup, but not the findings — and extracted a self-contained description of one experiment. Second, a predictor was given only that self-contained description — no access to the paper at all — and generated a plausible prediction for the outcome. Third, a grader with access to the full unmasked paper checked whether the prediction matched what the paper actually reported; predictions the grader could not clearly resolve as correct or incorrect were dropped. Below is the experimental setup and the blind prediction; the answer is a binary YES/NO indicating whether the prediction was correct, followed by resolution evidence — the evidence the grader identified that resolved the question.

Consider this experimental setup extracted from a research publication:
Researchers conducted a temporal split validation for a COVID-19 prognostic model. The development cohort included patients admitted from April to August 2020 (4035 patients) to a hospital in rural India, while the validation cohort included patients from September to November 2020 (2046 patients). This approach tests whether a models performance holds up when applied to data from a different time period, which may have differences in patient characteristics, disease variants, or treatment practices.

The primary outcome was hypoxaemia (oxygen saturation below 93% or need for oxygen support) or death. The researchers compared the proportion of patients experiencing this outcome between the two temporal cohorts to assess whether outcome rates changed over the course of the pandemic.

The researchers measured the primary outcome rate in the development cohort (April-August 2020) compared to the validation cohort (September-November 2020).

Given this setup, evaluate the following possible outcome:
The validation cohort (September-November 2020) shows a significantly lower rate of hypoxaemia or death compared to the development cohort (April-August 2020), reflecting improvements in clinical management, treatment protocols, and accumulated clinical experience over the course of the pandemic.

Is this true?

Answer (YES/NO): NO